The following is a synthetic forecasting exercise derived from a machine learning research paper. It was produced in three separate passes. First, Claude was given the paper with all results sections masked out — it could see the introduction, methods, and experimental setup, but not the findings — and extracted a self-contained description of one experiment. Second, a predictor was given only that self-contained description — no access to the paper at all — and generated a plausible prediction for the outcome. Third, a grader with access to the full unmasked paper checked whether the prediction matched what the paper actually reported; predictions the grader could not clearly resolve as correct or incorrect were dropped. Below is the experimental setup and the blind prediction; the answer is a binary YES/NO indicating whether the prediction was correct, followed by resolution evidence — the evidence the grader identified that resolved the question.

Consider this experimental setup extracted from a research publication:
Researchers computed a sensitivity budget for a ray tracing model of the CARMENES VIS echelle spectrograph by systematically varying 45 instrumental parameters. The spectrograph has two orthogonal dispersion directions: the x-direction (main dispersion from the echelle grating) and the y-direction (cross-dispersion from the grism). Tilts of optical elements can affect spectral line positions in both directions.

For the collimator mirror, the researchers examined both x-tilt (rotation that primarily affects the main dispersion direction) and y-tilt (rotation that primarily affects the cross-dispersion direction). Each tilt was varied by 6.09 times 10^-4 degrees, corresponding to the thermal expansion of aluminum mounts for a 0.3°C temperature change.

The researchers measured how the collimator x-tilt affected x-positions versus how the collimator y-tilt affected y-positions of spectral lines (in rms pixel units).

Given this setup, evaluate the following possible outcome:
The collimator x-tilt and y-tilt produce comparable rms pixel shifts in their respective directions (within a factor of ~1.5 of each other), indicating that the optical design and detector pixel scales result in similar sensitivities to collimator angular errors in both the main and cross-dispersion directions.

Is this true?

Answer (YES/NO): YES